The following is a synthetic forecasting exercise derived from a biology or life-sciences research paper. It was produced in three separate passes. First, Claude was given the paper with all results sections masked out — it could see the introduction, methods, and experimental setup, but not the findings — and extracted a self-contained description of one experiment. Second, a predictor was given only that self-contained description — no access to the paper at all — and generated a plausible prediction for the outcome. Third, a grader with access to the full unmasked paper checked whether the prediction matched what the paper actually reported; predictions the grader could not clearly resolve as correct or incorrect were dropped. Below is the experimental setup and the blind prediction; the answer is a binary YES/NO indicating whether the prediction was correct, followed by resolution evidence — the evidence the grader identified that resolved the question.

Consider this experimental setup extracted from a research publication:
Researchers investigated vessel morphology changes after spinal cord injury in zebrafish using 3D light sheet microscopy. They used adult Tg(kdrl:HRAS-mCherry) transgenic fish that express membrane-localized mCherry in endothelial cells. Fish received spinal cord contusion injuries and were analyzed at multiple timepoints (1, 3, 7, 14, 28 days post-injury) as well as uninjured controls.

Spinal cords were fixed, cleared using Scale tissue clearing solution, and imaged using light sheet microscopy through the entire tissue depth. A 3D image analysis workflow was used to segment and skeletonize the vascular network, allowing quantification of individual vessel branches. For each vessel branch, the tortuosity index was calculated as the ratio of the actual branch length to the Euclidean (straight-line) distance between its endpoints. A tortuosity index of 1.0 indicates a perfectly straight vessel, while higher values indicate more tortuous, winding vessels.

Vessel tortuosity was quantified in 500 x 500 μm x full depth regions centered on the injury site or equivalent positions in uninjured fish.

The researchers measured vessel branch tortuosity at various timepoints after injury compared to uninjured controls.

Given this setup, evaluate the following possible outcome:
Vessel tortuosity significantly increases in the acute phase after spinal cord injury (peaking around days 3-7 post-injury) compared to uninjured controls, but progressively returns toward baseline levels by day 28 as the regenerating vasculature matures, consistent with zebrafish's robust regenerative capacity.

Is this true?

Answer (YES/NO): NO